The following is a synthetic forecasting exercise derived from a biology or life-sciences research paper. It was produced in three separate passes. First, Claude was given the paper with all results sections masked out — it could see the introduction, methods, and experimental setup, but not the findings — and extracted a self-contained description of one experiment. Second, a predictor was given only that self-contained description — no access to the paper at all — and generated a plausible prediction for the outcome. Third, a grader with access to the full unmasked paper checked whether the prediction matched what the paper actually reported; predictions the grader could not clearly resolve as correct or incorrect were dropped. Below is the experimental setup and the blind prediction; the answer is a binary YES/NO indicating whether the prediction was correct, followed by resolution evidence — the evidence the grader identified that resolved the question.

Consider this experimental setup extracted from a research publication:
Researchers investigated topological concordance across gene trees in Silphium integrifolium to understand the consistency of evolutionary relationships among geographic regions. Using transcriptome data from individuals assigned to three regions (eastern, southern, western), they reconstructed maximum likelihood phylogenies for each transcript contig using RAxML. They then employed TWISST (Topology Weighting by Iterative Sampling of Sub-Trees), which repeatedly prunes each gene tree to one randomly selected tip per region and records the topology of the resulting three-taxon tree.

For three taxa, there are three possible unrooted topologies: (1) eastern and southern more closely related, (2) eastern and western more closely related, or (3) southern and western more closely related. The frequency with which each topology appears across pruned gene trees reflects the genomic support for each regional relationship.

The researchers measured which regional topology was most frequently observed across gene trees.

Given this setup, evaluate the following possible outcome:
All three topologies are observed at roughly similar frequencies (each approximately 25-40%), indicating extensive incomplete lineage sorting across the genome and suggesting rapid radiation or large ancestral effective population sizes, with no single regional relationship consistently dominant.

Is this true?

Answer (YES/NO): NO